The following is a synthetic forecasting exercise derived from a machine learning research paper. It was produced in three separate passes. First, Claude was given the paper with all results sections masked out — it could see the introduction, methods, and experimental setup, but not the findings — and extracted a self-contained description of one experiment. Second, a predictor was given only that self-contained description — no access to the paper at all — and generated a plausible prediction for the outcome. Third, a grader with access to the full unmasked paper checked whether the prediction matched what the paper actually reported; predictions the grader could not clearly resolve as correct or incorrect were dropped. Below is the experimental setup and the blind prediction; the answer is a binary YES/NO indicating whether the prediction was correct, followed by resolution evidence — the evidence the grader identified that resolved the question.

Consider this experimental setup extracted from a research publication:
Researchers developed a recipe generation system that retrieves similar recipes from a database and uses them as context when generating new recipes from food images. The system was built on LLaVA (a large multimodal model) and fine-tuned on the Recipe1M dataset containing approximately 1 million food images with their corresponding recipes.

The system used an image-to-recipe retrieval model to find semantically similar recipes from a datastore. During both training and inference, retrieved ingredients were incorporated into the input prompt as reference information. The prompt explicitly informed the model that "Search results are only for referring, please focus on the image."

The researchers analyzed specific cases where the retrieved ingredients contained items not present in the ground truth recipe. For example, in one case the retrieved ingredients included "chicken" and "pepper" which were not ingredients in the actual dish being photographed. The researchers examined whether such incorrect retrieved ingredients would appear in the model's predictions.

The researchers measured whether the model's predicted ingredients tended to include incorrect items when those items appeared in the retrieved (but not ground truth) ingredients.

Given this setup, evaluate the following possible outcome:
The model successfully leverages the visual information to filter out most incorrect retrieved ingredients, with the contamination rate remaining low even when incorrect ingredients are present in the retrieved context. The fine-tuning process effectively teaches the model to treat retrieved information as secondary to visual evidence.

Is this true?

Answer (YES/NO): NO